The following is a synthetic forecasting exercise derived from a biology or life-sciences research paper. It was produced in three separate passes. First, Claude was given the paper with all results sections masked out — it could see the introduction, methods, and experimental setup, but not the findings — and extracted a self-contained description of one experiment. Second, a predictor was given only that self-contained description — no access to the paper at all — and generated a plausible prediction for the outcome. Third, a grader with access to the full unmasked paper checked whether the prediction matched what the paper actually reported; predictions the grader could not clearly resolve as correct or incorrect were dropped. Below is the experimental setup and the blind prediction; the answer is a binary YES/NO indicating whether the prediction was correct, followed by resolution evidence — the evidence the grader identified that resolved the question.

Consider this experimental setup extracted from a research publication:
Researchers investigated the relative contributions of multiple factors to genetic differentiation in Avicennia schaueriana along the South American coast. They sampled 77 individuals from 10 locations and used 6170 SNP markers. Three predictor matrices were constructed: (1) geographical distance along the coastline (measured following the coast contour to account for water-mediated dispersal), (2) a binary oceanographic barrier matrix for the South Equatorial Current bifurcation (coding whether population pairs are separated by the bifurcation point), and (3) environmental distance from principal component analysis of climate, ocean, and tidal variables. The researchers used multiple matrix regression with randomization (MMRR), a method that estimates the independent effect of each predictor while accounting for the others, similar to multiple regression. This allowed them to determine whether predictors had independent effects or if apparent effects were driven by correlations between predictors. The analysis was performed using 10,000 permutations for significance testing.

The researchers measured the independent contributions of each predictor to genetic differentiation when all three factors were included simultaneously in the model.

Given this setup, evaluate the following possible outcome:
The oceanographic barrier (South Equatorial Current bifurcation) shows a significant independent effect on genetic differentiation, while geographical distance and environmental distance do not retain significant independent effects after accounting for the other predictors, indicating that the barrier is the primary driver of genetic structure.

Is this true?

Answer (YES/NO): NO